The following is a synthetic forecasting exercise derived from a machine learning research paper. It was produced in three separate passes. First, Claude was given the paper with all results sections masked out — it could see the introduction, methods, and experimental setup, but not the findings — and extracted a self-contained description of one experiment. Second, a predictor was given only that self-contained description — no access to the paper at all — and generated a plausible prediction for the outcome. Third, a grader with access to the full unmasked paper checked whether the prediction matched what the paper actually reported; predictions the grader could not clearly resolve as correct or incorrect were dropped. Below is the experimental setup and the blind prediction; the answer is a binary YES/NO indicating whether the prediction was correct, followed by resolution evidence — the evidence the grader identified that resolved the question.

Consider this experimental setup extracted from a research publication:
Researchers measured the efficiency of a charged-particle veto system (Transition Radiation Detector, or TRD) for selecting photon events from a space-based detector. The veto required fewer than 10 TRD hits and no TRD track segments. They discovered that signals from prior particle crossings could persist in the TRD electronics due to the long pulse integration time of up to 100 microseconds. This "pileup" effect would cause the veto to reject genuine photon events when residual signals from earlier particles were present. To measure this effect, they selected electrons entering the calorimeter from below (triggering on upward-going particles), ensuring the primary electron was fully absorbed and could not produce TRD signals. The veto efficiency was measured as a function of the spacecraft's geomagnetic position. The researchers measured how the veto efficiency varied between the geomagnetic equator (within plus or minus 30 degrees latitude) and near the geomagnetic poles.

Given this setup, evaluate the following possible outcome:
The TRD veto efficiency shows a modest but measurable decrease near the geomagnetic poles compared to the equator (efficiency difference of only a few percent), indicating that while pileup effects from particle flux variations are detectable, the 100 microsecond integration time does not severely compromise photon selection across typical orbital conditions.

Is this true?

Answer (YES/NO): NO